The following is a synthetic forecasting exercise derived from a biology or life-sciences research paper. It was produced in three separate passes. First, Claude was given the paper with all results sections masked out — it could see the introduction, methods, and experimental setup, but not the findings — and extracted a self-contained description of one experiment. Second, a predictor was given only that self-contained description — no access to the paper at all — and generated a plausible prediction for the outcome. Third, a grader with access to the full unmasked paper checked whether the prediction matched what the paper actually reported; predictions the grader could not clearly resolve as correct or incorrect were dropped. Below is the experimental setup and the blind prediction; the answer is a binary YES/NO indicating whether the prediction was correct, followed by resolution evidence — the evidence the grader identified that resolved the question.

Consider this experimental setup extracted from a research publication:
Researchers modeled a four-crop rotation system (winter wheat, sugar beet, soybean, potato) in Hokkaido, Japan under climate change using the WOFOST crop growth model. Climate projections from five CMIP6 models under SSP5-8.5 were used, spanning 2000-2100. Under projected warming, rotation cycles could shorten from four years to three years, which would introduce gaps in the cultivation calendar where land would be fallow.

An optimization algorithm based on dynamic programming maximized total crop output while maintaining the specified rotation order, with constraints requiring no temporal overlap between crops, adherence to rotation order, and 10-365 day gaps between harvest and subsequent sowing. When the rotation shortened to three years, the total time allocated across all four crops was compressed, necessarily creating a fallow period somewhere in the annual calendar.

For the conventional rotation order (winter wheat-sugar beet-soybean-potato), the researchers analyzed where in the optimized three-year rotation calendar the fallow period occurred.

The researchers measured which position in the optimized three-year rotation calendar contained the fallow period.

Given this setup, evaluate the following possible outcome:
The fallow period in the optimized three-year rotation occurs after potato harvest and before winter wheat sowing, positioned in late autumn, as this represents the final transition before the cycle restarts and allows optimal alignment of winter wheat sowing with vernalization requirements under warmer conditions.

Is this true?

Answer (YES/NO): NO